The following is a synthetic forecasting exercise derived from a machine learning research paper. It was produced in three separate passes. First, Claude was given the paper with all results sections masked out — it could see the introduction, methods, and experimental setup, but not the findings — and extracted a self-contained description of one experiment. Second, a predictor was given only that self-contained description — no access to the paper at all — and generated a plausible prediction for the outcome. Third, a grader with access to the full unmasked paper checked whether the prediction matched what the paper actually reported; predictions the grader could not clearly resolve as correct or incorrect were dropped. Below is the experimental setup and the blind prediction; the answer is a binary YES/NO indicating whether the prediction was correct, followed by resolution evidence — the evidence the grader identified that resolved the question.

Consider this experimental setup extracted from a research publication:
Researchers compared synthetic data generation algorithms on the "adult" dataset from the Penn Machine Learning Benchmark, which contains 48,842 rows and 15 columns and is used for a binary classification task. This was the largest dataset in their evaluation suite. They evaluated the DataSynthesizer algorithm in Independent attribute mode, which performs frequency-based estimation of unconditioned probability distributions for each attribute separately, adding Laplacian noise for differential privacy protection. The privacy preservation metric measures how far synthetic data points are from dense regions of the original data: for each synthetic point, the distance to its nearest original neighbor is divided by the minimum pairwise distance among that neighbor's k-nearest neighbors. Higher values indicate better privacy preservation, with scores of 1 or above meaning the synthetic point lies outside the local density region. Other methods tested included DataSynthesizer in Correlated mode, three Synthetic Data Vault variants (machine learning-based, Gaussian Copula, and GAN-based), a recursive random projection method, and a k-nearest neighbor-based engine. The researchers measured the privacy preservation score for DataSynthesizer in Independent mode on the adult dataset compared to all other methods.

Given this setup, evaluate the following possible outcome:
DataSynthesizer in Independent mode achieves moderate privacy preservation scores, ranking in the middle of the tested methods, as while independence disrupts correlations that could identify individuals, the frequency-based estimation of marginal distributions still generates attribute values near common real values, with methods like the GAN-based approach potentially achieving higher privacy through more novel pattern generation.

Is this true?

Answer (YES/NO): NO